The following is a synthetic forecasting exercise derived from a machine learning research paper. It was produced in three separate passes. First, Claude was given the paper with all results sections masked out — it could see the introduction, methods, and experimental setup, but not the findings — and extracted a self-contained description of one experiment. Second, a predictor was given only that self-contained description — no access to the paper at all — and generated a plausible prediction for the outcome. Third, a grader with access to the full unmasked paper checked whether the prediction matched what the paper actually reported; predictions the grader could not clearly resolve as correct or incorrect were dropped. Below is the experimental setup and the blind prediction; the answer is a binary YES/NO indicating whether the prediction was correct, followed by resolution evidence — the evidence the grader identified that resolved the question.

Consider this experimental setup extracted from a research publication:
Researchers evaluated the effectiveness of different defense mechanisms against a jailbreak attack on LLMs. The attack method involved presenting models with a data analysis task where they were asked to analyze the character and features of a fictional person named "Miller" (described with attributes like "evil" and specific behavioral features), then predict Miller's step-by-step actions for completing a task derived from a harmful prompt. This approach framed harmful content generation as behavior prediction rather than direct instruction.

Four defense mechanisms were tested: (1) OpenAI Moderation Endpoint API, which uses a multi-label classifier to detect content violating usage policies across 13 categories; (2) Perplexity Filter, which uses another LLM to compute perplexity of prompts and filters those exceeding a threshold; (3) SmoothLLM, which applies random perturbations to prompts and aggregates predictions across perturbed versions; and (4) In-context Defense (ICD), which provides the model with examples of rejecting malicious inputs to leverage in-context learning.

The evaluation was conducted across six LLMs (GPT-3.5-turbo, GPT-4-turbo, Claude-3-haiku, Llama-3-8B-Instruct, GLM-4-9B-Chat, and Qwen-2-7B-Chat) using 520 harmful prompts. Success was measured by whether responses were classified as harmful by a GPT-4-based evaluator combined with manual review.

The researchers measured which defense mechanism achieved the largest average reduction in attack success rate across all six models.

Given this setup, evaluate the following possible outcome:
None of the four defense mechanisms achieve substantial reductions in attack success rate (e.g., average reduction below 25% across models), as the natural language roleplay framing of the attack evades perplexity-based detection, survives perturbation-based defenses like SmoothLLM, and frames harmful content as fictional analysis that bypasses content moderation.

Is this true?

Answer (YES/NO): YES